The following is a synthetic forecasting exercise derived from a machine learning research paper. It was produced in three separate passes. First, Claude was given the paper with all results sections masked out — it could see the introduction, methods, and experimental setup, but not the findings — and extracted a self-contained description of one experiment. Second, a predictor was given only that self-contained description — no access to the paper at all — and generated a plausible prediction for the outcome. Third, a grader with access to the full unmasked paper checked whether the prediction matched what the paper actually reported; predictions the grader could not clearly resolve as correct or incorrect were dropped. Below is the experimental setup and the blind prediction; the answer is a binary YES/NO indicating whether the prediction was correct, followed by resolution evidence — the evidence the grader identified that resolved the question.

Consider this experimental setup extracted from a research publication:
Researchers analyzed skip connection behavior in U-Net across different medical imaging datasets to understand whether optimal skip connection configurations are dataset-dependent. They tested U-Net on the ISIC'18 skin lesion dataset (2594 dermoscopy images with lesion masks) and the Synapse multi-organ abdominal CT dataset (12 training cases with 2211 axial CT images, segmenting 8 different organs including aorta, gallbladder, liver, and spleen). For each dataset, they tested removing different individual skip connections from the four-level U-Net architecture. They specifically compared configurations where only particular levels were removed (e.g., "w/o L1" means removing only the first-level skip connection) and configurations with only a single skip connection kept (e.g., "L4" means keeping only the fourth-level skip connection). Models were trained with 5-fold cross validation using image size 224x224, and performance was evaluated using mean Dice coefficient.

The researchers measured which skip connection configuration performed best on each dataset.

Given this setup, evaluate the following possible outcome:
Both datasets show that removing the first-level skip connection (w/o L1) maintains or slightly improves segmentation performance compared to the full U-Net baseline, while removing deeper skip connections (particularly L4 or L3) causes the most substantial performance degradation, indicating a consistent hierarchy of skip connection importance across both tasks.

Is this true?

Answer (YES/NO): NO